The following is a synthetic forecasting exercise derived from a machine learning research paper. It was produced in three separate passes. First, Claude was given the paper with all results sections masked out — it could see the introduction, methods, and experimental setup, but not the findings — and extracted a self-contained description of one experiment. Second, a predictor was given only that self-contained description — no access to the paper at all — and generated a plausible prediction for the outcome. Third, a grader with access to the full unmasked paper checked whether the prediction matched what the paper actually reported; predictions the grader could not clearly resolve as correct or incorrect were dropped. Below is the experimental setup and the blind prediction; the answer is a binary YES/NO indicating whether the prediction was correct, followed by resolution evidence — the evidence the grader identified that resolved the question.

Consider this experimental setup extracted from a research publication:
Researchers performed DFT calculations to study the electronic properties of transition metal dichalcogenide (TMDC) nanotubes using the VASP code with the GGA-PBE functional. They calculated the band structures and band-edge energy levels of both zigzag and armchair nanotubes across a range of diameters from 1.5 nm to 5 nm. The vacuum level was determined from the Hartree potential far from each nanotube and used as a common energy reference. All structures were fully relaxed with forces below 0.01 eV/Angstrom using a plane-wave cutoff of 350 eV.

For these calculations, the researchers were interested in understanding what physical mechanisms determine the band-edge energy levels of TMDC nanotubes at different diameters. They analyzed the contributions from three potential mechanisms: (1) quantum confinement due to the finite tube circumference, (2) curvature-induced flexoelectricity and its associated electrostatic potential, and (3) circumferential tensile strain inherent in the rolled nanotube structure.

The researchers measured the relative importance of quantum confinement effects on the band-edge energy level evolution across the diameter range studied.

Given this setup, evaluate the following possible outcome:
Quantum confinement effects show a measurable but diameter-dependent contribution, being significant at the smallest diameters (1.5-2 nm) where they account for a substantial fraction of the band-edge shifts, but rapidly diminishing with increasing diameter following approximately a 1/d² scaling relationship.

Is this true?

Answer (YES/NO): NO